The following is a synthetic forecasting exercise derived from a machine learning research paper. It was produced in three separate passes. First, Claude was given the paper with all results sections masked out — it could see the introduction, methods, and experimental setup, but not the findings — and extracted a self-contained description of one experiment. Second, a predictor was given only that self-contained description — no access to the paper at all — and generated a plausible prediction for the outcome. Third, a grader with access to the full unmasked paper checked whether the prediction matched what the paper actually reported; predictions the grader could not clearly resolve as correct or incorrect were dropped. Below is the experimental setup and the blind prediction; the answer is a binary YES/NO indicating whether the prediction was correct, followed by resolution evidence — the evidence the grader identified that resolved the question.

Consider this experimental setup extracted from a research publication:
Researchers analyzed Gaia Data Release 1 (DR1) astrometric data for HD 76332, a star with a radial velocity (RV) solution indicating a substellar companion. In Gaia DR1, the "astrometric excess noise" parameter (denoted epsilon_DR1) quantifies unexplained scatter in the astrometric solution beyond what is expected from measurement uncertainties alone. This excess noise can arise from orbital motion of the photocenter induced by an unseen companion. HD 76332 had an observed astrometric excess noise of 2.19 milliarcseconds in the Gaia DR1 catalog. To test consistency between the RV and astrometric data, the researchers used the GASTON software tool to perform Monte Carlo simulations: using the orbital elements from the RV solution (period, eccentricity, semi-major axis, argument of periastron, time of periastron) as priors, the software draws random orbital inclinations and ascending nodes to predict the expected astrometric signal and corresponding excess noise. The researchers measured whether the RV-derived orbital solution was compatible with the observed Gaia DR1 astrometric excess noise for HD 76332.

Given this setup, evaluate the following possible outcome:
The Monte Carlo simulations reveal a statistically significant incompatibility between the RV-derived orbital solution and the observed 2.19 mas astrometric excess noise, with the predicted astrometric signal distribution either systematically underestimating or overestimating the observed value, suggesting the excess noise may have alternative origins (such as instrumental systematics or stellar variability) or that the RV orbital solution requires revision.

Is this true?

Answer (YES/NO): YES